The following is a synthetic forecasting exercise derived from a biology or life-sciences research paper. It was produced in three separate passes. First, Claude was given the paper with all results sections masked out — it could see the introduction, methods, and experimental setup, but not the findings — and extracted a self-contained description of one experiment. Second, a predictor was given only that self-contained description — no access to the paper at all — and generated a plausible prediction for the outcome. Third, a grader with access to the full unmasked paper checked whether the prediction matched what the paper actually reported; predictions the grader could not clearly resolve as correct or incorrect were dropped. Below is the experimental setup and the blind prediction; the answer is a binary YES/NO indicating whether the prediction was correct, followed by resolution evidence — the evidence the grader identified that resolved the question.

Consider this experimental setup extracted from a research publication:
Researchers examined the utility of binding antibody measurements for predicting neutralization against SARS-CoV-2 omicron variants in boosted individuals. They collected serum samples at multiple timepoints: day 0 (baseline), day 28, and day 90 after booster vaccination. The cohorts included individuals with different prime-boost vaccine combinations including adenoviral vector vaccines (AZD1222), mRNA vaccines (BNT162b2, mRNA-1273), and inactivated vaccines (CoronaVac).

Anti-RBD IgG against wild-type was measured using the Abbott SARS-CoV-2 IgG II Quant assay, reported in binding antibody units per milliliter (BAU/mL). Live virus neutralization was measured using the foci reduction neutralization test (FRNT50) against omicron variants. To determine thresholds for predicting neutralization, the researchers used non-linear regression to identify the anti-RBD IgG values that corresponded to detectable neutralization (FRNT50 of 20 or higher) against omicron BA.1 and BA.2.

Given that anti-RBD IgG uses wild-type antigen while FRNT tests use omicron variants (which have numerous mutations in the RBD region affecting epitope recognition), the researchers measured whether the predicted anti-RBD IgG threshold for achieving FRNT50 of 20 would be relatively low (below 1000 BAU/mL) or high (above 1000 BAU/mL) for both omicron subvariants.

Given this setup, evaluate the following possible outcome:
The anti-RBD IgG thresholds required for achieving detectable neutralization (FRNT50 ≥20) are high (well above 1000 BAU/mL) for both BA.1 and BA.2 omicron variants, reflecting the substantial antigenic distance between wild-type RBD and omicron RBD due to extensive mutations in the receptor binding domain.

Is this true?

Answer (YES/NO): NO